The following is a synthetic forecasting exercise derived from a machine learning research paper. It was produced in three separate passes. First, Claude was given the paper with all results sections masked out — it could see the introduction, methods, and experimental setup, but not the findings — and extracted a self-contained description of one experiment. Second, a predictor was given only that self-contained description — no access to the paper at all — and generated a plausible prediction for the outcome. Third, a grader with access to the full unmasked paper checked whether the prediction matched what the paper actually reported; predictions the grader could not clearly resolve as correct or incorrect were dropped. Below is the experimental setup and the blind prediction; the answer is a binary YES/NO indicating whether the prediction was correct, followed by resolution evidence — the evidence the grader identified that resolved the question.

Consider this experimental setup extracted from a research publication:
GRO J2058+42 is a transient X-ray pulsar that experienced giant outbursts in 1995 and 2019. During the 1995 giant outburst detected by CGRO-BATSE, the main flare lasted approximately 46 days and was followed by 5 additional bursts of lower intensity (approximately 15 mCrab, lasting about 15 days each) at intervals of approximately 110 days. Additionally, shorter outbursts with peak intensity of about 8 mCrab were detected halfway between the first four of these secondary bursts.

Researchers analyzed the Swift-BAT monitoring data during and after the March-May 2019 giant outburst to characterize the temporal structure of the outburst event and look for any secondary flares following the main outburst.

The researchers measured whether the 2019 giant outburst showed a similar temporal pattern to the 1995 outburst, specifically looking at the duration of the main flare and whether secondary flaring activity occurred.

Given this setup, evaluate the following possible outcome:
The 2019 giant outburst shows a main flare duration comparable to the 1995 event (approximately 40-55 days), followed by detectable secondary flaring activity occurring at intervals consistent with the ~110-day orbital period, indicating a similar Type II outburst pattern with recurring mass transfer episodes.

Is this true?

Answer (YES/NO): NO